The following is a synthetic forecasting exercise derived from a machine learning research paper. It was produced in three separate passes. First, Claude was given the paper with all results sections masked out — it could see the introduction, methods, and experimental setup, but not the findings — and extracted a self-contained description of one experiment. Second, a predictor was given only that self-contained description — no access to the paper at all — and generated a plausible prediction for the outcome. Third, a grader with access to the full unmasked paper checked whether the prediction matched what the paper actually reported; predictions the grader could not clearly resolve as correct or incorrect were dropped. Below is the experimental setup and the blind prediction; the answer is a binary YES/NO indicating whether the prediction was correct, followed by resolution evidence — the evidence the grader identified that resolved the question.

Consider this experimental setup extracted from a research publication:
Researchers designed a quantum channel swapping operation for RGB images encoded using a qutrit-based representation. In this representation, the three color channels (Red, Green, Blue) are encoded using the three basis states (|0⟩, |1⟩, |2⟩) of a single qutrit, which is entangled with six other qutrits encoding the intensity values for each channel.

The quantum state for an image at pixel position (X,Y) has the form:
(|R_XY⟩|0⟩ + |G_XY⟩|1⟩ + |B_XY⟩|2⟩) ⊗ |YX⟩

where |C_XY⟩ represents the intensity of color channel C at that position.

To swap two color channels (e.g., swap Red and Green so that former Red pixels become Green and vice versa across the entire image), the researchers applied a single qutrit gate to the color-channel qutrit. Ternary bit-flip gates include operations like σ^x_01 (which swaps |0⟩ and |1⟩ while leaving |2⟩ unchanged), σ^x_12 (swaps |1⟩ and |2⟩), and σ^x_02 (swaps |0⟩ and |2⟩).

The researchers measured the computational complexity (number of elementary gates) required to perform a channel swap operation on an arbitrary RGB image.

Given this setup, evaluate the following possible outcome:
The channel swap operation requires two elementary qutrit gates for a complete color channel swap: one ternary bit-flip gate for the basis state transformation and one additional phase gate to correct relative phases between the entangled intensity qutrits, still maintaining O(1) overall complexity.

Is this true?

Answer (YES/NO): NO